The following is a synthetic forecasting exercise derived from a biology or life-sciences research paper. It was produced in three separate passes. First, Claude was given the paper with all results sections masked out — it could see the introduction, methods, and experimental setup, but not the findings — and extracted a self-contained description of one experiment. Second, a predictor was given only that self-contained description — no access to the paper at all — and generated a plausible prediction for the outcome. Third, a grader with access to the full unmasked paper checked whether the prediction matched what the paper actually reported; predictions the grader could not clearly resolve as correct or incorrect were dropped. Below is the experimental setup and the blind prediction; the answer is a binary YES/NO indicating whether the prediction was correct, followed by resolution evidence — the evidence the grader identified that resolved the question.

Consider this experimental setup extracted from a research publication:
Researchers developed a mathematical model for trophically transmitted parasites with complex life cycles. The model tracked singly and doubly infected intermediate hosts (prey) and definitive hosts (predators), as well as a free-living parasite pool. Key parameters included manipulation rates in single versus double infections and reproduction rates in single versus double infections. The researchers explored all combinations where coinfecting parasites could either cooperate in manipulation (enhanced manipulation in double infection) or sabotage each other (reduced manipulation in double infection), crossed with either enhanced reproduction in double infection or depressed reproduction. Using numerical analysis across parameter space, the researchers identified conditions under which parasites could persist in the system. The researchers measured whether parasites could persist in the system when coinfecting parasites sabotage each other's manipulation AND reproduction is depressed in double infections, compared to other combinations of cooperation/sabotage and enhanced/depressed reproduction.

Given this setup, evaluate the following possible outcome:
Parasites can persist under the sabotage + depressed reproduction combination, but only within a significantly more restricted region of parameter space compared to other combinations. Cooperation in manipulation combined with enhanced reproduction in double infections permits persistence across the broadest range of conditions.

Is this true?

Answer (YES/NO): NO